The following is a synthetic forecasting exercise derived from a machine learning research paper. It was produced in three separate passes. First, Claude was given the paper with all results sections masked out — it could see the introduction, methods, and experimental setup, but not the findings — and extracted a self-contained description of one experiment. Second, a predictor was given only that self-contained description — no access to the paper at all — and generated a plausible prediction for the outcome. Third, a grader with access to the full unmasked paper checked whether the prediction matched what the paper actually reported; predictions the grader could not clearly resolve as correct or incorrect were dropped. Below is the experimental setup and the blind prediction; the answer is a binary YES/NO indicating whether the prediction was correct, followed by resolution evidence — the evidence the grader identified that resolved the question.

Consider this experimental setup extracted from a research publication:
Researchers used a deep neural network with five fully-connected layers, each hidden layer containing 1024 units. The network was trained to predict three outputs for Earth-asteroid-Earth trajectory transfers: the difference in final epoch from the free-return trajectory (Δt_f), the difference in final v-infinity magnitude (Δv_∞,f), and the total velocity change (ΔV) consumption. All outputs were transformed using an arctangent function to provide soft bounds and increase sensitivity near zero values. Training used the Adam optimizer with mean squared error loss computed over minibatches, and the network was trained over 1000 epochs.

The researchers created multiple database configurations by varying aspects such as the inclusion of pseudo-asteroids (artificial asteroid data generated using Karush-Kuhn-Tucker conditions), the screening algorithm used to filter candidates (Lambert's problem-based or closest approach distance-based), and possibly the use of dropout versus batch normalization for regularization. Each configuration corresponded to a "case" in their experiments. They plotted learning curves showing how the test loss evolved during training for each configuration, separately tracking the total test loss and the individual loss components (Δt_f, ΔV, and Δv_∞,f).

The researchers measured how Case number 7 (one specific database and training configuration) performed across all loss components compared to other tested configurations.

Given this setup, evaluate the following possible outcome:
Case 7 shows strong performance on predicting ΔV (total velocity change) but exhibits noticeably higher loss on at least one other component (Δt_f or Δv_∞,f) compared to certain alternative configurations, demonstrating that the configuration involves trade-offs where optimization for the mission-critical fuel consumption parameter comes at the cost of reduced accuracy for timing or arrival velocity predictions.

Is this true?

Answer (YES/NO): NO